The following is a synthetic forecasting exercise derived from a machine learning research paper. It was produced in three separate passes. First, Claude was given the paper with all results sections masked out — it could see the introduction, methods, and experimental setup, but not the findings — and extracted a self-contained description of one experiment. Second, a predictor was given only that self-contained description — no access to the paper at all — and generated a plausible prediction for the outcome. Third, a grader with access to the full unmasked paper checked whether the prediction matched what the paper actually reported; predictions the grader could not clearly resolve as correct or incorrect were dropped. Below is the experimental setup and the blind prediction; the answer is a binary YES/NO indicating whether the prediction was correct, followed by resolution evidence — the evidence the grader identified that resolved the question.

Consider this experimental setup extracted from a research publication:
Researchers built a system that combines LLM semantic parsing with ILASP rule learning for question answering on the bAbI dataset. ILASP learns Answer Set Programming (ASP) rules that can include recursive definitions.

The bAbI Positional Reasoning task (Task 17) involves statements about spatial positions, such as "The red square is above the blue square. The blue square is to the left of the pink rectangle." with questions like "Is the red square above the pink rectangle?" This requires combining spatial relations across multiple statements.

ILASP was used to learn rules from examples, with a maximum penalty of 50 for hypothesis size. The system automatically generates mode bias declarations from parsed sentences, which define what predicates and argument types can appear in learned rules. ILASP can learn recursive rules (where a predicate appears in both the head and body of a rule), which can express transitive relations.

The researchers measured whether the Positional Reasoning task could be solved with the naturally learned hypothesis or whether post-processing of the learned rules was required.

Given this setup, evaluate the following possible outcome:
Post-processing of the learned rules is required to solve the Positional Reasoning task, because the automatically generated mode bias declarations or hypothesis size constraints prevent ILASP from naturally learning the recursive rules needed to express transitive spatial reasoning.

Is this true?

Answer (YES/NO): YES